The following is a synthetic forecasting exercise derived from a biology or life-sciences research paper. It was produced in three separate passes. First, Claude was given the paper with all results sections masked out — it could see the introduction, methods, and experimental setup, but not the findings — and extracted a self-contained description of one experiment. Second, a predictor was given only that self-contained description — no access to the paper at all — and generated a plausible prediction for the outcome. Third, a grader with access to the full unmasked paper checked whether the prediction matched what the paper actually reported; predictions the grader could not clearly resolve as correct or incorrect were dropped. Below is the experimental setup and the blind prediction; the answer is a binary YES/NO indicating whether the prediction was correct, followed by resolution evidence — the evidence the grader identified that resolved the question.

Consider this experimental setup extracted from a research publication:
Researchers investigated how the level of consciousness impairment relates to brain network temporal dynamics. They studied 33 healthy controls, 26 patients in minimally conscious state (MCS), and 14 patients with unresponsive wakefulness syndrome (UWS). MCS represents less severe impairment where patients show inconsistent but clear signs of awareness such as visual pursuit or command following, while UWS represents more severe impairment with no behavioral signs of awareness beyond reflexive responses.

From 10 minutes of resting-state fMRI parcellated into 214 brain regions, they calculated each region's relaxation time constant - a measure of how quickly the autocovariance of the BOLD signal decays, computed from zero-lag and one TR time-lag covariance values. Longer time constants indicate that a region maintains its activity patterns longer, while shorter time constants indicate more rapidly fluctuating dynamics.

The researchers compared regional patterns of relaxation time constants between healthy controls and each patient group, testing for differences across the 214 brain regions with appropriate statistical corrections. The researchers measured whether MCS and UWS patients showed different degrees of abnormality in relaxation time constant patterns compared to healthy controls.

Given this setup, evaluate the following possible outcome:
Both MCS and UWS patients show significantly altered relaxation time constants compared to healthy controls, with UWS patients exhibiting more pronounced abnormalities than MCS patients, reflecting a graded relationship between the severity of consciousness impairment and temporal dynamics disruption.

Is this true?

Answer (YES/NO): NO